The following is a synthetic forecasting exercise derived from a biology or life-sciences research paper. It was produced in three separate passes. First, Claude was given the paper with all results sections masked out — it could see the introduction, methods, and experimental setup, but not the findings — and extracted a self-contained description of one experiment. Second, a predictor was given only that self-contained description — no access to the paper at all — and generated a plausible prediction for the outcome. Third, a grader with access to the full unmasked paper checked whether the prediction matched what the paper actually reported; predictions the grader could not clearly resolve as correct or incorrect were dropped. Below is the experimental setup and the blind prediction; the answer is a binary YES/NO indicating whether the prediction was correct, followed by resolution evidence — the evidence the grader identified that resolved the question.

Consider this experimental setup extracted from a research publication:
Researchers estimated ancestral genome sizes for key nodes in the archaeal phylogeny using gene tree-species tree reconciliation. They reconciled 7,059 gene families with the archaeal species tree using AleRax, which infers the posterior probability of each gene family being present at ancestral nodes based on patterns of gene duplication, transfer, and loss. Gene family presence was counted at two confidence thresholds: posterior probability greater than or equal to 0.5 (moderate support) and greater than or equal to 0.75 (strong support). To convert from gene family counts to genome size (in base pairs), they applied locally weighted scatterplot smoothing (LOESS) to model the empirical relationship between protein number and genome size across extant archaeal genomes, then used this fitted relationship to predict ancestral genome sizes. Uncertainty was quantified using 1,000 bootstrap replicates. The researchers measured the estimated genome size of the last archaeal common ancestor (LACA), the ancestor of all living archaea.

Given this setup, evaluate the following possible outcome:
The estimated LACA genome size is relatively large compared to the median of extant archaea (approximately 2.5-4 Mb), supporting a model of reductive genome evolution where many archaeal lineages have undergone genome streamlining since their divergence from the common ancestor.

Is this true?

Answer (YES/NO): NO